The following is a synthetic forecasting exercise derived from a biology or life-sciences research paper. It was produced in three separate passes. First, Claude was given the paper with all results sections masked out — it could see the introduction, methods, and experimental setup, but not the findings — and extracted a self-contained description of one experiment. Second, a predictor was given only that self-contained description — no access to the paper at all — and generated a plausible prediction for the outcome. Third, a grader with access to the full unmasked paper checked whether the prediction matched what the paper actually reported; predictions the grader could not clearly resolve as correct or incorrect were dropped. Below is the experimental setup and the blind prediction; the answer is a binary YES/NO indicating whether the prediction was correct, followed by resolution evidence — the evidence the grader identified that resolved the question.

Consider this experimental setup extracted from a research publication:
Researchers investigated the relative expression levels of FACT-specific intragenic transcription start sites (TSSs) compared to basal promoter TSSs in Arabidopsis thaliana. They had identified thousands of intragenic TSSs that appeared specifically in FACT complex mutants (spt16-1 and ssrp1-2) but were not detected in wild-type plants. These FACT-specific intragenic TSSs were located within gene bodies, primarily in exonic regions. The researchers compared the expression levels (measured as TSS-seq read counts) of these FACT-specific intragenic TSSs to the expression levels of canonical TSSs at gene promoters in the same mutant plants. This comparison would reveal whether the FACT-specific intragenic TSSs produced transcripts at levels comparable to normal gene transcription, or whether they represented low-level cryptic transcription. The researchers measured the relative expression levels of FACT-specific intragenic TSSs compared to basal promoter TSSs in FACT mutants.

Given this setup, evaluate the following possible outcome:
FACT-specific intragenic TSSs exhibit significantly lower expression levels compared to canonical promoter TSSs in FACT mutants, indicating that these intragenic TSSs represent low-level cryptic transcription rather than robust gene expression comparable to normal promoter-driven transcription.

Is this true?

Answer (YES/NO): YES